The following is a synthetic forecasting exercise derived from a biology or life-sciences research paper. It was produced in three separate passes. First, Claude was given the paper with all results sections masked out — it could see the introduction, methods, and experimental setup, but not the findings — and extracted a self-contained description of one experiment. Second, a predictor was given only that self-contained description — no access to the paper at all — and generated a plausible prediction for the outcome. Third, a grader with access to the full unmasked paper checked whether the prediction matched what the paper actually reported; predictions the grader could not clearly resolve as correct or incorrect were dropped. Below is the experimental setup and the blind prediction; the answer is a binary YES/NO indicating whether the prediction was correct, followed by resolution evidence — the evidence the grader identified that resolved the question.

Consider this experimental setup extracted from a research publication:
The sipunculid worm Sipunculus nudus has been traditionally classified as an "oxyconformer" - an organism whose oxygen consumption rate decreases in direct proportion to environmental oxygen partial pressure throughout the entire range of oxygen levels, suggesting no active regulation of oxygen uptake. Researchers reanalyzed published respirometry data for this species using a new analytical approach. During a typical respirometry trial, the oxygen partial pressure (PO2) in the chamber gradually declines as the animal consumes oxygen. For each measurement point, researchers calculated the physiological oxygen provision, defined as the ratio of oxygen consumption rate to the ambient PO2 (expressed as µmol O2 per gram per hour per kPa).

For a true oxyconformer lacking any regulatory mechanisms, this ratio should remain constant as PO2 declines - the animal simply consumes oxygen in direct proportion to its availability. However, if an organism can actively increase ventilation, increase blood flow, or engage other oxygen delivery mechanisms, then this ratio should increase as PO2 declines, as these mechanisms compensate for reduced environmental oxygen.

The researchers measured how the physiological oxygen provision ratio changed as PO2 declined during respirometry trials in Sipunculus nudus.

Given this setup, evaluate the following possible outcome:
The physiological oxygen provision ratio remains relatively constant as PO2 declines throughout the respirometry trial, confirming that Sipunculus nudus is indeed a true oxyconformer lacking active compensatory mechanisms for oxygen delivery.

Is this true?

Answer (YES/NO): NO